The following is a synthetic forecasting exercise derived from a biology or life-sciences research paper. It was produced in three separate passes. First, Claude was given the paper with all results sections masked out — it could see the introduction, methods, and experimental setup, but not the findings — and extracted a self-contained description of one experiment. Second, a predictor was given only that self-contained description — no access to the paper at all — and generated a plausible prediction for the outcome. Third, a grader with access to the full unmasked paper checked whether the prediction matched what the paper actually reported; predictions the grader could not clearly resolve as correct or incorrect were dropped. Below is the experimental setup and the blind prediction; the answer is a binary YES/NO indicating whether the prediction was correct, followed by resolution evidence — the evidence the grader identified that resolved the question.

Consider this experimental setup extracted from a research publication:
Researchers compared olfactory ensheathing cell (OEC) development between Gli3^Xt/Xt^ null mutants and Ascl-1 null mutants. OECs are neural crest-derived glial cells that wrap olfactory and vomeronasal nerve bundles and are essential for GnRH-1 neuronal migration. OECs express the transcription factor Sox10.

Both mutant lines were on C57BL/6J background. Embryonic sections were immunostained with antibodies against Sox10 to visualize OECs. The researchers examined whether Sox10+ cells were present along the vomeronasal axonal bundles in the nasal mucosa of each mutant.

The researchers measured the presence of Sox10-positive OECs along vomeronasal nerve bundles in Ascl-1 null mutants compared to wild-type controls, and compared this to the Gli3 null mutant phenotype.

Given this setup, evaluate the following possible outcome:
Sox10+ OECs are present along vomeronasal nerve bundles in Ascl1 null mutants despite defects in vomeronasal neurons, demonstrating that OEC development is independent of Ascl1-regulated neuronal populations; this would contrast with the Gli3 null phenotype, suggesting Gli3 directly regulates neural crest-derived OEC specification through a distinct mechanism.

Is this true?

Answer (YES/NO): YES